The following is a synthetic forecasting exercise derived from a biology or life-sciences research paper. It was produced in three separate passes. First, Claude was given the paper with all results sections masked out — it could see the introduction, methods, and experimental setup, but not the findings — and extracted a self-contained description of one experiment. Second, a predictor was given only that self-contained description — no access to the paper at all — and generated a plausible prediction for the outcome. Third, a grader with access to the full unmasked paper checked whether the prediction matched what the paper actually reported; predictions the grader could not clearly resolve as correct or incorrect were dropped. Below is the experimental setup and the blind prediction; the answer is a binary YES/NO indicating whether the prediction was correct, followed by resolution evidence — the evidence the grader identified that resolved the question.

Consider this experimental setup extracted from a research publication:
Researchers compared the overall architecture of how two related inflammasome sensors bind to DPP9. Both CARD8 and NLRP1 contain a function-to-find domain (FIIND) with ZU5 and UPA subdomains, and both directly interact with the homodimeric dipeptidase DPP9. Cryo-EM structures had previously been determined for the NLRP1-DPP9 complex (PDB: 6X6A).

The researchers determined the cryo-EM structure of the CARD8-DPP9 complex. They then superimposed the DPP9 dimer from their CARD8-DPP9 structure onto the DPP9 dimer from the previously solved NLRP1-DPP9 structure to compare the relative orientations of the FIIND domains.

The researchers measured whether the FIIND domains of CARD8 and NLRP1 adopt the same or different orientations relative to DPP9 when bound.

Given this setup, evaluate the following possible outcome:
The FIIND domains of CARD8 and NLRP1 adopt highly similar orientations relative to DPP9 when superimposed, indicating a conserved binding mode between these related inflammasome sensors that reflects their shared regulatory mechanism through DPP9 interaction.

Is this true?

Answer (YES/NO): NO